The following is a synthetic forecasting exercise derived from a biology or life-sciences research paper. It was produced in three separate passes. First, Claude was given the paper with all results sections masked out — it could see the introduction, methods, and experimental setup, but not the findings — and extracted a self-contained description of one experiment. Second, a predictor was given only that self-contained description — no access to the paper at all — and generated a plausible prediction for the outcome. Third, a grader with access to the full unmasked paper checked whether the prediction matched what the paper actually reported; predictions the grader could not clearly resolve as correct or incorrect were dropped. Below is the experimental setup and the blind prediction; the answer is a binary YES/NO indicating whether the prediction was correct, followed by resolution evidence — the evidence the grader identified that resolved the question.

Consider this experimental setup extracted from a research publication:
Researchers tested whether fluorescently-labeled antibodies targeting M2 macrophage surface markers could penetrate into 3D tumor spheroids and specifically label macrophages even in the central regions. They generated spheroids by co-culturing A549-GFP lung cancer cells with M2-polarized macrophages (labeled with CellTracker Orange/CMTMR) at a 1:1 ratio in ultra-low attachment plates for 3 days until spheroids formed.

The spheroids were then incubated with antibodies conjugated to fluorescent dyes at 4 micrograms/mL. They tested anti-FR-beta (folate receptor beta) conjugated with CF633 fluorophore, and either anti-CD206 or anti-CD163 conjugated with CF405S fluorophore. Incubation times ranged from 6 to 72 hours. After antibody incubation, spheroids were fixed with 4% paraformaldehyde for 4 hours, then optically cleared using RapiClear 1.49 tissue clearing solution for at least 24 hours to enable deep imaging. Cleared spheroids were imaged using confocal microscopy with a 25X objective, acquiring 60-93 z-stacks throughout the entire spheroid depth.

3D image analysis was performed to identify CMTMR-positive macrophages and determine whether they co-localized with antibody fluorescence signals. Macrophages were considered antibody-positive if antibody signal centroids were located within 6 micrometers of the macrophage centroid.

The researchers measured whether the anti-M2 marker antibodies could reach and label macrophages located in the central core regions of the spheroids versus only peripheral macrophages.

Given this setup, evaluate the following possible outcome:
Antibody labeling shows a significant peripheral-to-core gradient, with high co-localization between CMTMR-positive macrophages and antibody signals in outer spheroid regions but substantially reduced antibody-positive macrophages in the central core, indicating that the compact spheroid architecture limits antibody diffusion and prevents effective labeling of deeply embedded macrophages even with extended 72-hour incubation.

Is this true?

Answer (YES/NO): NO